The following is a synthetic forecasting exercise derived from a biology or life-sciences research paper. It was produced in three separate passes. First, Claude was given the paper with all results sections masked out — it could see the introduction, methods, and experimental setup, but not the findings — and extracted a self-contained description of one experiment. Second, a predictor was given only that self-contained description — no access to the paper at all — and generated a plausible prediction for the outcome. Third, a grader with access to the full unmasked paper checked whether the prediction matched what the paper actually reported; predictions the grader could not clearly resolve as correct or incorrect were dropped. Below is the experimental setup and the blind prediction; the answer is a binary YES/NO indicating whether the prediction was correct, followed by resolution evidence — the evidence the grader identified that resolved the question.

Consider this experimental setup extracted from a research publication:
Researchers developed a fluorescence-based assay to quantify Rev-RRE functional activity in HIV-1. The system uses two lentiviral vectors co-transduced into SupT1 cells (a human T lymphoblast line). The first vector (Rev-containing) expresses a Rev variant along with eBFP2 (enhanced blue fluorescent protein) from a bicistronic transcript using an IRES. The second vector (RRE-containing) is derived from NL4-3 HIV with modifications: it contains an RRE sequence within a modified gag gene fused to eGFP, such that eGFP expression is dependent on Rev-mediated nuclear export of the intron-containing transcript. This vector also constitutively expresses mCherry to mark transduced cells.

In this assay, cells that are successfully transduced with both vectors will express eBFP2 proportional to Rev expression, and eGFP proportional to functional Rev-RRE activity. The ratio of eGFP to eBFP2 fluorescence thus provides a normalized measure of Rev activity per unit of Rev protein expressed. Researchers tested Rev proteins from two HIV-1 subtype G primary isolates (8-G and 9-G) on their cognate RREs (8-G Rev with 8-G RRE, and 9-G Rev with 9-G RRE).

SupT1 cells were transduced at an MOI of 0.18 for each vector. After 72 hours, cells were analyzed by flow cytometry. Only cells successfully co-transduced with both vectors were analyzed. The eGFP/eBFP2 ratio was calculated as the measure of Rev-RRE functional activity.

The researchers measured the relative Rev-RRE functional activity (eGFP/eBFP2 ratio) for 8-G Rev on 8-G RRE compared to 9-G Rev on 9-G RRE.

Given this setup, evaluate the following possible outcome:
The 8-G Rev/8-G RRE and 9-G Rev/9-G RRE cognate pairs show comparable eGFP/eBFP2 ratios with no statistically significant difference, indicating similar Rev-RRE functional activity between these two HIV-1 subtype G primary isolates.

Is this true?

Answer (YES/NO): NO